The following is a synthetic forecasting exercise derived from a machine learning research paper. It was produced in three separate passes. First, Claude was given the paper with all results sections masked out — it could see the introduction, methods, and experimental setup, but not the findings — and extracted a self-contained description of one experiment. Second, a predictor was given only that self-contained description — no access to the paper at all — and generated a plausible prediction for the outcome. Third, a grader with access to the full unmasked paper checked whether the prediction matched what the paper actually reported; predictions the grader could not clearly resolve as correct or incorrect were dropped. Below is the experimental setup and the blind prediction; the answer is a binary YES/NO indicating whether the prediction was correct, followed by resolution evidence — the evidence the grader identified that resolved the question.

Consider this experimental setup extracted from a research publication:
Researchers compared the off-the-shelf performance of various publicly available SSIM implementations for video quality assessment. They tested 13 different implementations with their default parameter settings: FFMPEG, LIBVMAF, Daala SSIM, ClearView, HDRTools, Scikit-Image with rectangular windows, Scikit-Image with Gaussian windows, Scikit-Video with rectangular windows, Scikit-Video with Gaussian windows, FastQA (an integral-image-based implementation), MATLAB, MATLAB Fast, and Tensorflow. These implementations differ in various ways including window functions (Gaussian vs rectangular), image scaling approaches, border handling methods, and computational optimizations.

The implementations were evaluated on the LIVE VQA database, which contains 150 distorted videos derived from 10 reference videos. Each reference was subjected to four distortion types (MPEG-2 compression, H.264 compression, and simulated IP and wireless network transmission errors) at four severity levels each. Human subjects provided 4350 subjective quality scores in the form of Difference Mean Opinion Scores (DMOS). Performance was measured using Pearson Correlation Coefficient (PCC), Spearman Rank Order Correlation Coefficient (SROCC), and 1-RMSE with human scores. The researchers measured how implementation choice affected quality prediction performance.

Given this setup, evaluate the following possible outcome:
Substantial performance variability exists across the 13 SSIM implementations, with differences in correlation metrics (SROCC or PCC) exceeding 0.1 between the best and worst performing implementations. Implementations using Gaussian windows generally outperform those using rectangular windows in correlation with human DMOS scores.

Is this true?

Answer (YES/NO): NO